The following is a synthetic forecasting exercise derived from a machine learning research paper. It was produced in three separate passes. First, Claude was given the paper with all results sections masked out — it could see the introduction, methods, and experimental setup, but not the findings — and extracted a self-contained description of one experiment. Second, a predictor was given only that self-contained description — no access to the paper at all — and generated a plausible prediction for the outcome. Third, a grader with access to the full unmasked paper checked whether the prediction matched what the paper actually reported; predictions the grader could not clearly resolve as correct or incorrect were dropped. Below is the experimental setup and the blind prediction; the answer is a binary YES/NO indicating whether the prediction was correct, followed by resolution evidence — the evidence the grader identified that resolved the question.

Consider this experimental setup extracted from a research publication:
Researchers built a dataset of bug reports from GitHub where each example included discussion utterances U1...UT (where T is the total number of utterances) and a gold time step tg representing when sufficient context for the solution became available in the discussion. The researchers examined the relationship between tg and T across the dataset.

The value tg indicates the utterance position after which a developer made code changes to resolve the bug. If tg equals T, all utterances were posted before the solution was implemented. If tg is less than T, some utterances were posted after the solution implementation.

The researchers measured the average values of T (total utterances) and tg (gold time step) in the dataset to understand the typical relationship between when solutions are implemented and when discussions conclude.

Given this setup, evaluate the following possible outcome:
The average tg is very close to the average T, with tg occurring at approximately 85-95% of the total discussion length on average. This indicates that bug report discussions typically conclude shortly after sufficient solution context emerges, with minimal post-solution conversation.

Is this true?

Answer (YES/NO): NO